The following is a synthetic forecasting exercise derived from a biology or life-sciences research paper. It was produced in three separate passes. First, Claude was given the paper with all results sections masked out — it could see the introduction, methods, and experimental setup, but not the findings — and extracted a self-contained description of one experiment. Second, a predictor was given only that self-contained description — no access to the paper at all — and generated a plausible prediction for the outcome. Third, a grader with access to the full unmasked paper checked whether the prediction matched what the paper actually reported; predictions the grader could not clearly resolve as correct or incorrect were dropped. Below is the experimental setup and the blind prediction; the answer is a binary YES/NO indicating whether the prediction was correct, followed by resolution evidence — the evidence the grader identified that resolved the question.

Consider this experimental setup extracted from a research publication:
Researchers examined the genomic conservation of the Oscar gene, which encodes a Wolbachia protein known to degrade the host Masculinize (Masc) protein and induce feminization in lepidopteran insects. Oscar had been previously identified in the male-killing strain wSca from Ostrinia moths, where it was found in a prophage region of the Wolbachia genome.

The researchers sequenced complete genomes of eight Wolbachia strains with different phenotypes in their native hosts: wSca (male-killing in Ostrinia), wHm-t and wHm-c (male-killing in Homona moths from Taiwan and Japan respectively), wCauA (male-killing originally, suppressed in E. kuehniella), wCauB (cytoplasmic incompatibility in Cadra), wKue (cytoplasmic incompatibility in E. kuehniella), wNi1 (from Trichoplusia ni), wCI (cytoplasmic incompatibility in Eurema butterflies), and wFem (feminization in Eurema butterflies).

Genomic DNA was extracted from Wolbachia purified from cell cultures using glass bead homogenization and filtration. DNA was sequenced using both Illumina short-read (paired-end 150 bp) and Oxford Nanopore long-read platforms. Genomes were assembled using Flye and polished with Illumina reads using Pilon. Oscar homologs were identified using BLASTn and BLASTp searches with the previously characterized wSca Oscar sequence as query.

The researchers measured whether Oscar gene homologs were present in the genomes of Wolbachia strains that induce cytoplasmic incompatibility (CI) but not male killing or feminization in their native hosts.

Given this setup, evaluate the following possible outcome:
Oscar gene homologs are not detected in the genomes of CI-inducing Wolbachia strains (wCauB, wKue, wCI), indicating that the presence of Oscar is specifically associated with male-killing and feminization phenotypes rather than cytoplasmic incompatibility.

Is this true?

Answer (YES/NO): YES